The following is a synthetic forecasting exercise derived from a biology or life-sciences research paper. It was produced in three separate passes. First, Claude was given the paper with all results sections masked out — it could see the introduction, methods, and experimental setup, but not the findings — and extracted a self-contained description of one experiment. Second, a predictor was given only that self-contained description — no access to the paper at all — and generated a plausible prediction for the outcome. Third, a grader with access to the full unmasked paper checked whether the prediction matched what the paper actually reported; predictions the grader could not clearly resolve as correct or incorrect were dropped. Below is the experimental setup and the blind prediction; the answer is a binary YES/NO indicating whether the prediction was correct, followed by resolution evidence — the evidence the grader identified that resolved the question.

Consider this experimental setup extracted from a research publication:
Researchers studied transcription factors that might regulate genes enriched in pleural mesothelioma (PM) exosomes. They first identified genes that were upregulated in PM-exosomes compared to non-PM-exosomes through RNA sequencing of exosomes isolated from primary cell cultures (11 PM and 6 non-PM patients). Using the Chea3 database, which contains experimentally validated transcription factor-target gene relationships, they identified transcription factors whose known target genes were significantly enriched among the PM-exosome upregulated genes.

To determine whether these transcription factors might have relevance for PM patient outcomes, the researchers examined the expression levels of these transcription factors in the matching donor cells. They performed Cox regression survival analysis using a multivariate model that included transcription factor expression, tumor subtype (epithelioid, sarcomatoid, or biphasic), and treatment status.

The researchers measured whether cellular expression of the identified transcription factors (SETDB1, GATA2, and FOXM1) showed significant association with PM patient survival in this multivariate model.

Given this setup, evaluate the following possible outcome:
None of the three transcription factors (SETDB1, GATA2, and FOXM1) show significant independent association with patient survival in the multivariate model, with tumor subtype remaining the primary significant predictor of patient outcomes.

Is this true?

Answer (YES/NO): NO